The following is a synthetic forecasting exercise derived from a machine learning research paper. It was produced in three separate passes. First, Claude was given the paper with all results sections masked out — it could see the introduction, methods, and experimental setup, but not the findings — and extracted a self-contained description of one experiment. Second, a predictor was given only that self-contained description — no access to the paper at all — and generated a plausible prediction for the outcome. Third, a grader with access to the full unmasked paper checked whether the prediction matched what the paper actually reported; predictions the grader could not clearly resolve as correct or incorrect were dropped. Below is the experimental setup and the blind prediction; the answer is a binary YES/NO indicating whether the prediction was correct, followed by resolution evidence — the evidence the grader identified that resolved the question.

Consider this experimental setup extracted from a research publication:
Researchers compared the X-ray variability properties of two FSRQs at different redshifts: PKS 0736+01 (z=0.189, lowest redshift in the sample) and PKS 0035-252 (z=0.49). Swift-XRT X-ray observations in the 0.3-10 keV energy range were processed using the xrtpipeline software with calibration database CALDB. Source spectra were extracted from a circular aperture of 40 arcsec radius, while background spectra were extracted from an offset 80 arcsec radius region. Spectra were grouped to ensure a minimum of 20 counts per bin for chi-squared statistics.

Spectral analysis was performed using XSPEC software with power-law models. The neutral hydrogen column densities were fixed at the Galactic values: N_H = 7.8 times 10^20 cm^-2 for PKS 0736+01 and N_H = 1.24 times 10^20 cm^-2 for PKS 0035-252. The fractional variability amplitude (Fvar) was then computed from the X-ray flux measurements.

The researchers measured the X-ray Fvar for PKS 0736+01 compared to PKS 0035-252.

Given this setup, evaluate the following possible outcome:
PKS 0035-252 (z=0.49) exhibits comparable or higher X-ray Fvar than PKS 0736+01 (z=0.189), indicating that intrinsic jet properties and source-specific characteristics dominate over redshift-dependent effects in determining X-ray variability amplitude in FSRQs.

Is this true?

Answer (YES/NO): YES